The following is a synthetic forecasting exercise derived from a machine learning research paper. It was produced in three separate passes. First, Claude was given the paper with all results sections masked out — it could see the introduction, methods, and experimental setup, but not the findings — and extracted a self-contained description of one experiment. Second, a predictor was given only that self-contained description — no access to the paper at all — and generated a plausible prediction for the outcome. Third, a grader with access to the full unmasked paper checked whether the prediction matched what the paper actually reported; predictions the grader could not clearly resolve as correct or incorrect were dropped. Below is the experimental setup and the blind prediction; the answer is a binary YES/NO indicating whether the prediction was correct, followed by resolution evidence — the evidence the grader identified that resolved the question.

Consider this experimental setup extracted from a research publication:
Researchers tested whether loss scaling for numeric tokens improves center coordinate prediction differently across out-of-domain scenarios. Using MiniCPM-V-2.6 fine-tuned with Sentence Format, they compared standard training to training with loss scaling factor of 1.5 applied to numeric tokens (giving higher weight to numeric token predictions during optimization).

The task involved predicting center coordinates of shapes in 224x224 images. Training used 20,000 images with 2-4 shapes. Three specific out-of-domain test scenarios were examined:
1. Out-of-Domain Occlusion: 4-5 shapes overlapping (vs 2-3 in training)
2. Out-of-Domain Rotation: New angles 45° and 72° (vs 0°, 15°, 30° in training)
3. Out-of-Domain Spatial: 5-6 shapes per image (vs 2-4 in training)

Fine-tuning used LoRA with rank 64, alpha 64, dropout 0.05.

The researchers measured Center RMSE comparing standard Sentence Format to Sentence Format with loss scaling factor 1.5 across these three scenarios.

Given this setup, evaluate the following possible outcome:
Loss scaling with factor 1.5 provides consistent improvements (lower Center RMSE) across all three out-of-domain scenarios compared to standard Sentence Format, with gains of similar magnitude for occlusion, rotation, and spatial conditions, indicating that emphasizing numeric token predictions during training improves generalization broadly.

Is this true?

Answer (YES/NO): YES